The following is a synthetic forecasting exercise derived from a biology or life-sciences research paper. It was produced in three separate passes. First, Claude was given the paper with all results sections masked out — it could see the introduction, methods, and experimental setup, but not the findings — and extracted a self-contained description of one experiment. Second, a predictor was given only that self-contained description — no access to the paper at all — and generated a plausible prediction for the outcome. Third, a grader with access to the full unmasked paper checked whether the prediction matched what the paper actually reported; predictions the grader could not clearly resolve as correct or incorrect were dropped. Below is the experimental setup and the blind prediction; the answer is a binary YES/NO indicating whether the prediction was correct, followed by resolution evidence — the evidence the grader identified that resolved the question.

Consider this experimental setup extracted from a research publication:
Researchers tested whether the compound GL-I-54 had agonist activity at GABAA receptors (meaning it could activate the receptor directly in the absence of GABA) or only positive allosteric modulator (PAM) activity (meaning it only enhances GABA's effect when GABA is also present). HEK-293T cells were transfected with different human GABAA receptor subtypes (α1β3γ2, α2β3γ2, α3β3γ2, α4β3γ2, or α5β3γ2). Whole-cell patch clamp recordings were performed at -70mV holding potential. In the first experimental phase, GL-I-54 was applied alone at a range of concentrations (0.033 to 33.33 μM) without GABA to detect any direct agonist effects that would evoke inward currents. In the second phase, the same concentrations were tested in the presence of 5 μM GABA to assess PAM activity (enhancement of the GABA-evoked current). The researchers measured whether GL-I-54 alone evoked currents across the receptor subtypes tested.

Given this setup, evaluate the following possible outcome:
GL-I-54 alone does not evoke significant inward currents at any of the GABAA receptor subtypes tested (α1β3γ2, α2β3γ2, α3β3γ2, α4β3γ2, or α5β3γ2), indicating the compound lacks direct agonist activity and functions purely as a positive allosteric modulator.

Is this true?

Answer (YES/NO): YES